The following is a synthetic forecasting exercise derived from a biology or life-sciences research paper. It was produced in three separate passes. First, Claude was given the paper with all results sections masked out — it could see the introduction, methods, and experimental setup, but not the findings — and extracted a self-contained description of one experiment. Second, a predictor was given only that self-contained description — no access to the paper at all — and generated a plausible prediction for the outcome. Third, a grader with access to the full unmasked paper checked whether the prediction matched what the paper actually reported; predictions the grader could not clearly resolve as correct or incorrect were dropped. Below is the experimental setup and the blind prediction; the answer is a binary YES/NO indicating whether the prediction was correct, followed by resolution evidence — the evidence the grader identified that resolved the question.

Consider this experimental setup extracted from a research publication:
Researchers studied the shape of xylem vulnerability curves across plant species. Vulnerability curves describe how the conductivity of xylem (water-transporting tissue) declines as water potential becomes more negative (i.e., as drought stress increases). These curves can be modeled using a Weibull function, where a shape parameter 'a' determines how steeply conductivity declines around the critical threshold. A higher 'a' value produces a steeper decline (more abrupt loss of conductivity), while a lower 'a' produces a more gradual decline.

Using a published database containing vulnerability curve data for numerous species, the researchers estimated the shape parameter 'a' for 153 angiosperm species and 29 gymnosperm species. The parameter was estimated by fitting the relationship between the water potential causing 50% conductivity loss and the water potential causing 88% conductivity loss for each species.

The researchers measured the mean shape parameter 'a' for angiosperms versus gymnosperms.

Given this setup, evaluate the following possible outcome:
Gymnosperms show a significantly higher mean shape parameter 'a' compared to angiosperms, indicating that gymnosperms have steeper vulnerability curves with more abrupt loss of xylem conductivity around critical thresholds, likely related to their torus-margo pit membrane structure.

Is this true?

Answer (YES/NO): YES